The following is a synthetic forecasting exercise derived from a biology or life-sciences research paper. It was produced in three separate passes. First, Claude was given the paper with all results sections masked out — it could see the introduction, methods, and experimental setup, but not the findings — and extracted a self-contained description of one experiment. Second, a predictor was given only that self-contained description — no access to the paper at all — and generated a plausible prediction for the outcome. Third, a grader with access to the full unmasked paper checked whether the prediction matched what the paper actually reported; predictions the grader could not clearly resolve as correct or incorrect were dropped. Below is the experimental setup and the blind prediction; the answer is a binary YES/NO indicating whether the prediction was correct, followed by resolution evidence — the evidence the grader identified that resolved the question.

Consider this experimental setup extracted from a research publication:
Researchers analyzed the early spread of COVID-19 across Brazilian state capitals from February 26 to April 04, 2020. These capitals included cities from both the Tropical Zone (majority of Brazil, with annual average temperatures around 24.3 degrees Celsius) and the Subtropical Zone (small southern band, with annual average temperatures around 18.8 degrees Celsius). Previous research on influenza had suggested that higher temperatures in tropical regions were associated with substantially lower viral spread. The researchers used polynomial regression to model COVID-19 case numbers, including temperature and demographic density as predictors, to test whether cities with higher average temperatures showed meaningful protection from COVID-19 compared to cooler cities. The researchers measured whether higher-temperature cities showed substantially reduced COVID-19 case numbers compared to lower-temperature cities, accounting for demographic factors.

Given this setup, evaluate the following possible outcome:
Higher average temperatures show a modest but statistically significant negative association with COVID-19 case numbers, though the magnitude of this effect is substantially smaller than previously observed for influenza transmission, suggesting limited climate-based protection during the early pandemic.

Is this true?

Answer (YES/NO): YES